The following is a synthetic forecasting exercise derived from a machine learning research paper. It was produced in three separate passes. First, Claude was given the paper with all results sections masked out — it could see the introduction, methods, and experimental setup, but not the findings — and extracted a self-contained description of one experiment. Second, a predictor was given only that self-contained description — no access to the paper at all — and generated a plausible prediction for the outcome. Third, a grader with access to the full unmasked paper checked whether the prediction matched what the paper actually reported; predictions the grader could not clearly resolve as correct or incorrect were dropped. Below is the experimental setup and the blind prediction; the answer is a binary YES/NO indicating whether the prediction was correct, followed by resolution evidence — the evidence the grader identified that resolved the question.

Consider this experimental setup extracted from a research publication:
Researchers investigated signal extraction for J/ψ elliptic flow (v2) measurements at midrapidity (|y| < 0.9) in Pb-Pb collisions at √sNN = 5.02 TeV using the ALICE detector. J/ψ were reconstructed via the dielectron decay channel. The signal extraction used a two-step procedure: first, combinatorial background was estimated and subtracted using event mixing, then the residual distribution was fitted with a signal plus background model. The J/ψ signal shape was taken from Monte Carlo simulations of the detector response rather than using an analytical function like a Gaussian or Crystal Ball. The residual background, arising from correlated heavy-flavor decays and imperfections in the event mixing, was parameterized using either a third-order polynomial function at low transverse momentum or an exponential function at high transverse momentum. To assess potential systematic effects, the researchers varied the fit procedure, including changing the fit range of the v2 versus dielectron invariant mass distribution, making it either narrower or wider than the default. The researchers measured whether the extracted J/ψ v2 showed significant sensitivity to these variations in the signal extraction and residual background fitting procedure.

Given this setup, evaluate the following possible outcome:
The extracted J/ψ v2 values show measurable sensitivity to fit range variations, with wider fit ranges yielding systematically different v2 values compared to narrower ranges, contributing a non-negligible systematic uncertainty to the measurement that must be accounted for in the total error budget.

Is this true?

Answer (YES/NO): NO